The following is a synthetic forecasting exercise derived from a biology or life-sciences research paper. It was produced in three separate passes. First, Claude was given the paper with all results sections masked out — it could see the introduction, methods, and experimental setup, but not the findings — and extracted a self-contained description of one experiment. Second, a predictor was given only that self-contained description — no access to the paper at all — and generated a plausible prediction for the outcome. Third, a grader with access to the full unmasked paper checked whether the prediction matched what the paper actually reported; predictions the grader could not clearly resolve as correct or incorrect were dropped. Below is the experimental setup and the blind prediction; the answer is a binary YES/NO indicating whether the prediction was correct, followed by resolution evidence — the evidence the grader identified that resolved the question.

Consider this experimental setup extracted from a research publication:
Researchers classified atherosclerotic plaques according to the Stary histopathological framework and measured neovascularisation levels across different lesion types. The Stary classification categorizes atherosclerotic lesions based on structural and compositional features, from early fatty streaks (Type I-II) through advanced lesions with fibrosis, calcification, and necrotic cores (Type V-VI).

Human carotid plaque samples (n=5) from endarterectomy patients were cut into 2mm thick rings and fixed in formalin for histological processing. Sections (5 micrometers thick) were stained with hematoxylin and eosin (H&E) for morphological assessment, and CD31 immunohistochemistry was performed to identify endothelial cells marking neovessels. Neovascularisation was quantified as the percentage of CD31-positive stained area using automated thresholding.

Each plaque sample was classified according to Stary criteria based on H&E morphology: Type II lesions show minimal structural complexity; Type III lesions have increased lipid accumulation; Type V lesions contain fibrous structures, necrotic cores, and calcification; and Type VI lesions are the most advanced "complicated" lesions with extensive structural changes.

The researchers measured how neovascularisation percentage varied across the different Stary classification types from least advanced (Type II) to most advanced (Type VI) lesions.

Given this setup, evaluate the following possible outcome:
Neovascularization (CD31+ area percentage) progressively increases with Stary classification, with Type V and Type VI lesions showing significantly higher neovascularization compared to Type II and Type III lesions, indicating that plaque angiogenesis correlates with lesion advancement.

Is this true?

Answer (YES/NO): YES